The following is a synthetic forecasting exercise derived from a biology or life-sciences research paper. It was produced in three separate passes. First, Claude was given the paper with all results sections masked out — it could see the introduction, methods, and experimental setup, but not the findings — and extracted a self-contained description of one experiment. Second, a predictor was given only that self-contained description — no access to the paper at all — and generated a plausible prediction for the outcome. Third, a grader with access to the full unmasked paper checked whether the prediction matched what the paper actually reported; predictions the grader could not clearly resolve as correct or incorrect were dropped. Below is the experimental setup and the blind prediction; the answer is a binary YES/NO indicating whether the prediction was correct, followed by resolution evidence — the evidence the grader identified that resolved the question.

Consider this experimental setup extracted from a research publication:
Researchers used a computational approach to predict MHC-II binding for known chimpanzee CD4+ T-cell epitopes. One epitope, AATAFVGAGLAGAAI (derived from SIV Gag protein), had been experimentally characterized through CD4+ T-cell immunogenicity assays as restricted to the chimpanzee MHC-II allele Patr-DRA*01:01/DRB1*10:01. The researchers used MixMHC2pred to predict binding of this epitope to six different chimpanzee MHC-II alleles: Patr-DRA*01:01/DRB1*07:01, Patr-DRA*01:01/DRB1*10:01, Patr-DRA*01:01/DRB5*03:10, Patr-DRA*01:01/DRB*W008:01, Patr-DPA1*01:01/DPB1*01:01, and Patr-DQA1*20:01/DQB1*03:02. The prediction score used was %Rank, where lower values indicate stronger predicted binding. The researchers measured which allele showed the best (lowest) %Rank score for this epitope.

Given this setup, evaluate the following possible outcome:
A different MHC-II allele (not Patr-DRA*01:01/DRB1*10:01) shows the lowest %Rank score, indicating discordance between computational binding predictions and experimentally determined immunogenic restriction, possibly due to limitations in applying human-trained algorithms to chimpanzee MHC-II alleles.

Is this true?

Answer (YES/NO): YES